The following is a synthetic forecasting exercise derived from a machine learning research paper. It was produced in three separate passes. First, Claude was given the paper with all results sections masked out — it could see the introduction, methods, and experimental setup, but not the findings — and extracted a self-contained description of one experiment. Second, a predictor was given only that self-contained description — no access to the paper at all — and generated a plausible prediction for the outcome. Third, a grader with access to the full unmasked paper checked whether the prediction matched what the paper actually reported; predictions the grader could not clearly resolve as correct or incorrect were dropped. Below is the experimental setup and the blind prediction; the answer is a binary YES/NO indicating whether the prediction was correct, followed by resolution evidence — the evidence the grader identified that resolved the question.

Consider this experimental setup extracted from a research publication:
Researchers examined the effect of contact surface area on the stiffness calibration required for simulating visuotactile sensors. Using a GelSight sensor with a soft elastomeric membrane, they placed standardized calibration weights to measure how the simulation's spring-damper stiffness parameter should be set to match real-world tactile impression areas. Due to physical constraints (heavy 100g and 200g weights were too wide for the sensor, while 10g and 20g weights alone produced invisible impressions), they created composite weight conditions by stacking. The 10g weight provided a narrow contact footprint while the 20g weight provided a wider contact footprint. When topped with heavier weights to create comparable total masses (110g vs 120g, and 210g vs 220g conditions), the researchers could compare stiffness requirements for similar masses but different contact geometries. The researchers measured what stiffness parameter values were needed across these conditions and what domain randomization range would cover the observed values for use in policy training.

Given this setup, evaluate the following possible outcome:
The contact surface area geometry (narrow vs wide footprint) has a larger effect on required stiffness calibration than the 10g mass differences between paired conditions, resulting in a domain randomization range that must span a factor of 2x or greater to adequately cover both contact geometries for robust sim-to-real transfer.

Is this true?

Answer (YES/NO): NO